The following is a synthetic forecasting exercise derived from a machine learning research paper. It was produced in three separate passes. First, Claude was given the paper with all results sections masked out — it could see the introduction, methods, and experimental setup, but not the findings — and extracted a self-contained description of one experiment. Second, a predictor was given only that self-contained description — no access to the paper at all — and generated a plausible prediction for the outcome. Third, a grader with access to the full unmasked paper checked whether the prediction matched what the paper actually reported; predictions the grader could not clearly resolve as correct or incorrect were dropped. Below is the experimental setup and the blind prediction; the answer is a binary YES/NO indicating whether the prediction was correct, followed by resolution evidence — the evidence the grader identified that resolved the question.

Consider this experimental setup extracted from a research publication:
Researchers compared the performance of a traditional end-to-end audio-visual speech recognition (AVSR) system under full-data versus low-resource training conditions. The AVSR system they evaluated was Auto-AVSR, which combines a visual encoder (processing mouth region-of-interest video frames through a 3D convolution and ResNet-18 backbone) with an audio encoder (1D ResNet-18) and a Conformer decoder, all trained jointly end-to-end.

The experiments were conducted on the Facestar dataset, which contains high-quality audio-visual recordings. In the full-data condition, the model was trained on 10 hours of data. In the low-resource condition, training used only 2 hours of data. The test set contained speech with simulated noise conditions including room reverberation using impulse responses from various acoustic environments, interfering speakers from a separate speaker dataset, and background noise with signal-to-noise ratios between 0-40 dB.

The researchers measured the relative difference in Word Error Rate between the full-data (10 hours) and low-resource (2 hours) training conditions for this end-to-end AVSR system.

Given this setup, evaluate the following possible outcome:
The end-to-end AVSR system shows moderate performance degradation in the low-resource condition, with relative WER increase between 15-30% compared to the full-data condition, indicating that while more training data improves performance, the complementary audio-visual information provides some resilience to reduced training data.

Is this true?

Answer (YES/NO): YES